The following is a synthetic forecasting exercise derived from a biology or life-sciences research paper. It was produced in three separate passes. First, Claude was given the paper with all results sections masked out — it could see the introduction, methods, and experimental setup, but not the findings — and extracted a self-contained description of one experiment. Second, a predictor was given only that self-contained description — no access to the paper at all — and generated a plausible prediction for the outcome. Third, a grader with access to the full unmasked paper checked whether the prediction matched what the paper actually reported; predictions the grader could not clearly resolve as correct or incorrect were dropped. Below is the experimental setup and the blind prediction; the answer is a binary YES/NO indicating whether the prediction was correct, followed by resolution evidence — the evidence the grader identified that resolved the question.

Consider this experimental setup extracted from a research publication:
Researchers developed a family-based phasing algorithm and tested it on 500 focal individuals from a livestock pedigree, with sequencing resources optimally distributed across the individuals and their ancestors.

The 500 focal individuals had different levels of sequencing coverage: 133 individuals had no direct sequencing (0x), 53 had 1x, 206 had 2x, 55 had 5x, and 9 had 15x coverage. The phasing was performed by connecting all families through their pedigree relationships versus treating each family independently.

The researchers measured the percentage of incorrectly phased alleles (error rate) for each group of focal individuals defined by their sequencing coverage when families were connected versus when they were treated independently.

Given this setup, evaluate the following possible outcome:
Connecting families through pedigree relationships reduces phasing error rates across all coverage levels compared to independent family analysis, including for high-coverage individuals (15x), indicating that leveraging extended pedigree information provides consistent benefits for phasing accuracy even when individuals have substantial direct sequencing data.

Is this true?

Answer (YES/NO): NO